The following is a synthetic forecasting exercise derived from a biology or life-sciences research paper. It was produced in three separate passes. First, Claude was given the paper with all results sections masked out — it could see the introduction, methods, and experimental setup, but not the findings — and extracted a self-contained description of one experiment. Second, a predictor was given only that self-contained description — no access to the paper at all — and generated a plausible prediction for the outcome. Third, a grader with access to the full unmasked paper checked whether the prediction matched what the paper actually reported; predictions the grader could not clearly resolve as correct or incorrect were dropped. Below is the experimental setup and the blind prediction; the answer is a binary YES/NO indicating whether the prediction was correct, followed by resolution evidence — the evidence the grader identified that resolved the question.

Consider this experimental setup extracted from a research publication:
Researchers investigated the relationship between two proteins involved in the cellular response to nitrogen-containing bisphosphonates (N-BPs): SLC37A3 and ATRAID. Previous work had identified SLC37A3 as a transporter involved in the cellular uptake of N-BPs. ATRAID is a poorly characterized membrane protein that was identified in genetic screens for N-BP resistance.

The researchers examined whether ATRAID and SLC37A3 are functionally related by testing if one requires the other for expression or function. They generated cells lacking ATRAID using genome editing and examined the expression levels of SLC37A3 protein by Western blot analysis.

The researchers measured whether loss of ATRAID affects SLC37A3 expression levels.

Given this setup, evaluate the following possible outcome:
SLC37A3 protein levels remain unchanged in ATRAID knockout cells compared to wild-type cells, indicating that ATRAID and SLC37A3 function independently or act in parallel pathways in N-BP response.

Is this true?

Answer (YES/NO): NO